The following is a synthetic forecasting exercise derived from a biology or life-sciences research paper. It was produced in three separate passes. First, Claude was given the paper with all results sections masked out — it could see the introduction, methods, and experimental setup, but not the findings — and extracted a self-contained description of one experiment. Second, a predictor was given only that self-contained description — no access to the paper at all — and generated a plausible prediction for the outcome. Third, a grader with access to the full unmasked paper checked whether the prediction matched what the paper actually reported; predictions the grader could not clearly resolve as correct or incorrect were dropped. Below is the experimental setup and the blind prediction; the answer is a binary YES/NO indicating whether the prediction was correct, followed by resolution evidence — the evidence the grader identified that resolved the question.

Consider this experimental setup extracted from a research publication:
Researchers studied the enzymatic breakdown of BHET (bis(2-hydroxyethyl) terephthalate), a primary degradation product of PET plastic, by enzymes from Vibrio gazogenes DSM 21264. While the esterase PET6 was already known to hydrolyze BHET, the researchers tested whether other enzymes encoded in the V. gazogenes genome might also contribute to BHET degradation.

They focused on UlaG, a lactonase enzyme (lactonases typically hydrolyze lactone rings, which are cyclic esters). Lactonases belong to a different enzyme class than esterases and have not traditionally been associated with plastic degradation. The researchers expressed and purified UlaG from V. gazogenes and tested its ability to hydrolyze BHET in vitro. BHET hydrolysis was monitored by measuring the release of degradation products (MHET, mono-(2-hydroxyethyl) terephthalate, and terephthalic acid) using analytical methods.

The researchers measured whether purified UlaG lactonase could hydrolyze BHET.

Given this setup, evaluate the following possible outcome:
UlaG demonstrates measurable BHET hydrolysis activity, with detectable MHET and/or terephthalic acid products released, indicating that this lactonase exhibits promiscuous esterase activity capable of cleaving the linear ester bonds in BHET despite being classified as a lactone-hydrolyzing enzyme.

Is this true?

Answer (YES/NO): YES